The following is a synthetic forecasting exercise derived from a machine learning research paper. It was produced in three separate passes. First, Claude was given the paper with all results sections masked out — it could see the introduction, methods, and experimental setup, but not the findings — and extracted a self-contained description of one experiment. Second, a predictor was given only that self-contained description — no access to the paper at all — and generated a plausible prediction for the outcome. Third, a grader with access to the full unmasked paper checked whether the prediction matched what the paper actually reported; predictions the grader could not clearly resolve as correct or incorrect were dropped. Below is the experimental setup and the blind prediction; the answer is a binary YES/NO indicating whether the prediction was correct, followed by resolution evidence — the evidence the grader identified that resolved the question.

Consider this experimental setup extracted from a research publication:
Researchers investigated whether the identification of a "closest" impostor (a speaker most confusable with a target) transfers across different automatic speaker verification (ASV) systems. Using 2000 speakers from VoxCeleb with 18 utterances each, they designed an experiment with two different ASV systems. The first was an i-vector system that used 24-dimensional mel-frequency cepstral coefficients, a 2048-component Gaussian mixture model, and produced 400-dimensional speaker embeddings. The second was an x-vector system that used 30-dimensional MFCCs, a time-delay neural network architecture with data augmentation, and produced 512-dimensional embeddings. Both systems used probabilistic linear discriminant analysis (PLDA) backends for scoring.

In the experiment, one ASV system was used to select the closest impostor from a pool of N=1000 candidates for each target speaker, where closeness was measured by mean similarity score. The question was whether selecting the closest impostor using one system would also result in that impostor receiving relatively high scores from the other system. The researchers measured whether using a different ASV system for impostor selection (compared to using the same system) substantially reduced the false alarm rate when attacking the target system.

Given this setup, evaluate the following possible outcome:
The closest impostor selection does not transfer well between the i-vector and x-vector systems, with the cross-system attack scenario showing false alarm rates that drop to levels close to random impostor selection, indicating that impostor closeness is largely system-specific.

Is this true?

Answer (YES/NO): NO